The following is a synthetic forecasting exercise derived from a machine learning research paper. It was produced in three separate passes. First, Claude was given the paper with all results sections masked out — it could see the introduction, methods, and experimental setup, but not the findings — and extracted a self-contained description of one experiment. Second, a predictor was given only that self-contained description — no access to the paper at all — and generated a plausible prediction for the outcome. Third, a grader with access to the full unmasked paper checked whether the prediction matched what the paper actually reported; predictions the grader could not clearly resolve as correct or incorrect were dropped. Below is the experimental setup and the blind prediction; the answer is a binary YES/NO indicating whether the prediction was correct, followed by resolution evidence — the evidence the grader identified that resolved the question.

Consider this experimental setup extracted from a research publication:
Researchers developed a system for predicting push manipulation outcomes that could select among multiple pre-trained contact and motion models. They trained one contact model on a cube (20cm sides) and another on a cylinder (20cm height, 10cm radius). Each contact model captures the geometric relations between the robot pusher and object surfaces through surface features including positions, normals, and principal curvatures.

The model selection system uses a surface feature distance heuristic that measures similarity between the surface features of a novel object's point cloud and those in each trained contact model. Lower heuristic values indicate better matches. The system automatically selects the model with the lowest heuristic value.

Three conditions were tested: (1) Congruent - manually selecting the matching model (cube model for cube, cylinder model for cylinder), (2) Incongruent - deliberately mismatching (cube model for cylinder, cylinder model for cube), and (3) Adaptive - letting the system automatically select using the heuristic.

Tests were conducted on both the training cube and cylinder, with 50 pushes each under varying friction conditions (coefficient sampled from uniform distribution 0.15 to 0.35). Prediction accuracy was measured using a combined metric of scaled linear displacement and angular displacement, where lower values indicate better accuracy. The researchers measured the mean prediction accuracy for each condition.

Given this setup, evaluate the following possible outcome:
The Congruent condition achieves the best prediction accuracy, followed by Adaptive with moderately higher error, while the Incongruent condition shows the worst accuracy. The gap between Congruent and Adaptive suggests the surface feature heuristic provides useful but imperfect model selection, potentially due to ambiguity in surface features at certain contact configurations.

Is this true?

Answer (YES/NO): NO